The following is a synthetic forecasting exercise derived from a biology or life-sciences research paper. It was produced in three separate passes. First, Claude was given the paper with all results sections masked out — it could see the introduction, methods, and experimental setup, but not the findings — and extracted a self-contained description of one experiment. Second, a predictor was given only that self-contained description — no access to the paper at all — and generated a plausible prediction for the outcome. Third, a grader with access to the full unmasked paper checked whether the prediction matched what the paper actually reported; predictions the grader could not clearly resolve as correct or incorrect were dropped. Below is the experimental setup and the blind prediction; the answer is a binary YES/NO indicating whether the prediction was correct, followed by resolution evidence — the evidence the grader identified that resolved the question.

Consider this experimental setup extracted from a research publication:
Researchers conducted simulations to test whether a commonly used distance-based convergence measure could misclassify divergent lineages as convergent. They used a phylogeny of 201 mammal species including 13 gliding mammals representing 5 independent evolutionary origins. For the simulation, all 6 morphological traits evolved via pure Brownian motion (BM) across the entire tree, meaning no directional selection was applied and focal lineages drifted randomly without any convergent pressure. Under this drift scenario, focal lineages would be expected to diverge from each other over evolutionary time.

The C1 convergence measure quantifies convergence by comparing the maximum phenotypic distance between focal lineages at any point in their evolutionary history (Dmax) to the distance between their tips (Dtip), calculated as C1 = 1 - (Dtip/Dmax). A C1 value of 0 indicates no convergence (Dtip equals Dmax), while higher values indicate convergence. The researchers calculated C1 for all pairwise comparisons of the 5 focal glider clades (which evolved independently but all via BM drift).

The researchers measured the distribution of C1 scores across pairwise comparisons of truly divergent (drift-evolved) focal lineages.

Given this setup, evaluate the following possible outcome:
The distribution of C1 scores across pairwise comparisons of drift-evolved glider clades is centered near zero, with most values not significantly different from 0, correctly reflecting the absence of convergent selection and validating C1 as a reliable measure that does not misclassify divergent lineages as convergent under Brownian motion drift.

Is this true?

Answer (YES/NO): NO